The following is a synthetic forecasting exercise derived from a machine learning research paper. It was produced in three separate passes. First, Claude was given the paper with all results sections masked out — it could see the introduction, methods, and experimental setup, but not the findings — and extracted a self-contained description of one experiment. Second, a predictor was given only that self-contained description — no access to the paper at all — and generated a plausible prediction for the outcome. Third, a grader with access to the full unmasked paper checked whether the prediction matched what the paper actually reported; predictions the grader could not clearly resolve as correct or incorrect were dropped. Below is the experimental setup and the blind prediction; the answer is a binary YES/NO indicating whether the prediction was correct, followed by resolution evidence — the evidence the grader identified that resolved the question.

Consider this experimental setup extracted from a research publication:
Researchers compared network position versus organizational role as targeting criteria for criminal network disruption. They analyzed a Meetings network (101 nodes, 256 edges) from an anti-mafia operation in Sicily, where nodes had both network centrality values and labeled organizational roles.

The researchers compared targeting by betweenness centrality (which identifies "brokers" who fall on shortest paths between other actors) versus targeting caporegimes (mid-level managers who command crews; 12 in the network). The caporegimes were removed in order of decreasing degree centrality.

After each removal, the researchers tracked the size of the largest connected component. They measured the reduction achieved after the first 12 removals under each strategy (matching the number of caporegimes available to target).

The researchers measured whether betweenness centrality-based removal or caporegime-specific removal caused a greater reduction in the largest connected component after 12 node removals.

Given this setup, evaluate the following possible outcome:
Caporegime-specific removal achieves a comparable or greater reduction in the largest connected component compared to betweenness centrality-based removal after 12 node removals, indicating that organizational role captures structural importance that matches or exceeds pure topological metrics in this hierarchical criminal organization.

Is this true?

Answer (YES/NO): YES